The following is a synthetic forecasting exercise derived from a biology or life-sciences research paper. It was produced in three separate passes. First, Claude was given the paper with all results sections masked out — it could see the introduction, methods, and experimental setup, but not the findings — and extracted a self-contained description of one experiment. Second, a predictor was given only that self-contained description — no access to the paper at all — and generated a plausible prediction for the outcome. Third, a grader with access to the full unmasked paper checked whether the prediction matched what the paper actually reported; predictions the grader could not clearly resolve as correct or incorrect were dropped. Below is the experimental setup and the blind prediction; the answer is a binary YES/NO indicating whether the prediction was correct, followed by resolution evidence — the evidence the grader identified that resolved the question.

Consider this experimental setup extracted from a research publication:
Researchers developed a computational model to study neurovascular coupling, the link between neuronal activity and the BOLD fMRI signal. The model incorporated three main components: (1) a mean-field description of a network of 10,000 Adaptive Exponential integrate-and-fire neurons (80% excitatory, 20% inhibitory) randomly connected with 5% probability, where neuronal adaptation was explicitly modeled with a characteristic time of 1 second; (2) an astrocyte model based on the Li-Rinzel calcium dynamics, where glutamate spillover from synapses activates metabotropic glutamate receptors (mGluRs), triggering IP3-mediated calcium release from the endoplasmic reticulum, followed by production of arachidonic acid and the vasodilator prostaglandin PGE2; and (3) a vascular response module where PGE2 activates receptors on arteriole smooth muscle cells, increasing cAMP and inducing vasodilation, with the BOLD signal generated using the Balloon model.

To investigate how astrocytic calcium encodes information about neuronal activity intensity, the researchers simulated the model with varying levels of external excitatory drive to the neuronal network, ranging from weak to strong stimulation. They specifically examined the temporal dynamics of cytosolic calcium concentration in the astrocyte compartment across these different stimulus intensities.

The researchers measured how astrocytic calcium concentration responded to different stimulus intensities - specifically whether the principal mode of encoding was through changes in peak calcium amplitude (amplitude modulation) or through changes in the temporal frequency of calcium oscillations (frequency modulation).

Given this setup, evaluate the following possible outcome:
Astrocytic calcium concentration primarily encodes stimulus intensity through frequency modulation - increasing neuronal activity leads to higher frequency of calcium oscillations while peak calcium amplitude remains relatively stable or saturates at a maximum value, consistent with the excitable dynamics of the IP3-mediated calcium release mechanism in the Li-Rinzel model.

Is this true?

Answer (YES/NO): NO